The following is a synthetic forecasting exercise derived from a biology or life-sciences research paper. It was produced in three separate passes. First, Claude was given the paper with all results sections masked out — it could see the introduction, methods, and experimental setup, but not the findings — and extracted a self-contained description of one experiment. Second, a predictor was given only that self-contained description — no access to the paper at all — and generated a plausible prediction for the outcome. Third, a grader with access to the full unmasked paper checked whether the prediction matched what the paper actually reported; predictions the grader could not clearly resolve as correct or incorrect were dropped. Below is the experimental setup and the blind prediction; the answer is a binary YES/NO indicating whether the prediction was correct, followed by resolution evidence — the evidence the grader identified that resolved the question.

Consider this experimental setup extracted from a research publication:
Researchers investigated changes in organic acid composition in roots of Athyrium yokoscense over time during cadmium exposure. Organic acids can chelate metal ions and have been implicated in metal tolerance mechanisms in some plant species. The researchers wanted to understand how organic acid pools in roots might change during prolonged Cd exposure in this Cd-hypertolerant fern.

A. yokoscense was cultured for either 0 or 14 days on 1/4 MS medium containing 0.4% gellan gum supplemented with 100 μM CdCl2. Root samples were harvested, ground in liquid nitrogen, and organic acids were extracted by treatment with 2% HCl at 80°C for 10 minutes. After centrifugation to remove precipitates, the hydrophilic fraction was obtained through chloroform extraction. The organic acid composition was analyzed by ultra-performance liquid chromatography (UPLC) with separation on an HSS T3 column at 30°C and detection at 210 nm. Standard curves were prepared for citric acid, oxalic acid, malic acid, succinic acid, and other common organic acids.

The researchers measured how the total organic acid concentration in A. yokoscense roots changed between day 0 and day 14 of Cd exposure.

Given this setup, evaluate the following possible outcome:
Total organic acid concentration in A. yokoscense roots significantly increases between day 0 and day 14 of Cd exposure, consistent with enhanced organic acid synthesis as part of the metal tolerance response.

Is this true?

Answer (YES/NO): NO